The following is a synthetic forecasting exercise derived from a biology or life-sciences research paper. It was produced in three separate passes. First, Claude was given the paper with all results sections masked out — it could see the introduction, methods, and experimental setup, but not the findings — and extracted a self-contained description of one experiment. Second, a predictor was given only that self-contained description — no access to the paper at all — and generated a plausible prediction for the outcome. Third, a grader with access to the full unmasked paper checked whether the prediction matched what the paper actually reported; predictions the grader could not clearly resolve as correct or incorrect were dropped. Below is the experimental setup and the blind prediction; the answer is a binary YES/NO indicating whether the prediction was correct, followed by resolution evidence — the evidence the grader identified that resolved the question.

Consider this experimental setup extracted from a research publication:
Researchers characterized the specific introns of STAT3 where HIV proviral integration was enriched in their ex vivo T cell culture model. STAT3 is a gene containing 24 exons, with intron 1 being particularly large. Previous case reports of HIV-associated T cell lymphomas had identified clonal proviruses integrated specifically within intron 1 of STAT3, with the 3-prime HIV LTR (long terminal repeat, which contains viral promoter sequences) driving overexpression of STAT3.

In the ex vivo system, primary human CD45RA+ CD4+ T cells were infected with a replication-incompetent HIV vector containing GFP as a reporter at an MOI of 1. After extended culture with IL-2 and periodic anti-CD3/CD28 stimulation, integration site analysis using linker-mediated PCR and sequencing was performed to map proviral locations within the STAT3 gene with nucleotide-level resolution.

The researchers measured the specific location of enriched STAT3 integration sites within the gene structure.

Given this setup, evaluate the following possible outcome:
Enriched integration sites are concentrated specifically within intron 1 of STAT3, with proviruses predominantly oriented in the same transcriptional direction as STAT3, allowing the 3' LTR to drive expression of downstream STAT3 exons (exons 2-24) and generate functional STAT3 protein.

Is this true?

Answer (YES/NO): YES